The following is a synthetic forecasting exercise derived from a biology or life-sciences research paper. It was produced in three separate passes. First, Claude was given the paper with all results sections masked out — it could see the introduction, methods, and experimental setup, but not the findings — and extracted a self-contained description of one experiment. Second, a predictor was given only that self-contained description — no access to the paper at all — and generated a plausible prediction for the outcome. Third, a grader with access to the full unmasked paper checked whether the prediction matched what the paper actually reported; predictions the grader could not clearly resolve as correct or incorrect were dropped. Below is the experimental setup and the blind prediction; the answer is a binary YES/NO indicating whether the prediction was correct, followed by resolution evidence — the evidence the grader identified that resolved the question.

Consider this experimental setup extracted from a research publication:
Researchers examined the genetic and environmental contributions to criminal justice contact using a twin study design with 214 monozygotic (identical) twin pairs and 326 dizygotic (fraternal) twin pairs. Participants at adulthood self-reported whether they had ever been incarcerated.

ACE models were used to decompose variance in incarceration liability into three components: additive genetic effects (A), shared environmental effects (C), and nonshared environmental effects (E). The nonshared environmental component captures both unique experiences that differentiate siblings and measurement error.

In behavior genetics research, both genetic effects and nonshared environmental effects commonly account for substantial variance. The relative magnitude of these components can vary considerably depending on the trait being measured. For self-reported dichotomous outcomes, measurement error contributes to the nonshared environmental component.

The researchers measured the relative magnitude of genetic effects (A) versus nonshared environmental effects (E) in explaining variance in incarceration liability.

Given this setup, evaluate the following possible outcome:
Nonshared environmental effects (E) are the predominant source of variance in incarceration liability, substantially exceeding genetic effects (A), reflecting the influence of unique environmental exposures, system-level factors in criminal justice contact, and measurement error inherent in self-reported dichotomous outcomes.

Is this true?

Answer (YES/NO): NO